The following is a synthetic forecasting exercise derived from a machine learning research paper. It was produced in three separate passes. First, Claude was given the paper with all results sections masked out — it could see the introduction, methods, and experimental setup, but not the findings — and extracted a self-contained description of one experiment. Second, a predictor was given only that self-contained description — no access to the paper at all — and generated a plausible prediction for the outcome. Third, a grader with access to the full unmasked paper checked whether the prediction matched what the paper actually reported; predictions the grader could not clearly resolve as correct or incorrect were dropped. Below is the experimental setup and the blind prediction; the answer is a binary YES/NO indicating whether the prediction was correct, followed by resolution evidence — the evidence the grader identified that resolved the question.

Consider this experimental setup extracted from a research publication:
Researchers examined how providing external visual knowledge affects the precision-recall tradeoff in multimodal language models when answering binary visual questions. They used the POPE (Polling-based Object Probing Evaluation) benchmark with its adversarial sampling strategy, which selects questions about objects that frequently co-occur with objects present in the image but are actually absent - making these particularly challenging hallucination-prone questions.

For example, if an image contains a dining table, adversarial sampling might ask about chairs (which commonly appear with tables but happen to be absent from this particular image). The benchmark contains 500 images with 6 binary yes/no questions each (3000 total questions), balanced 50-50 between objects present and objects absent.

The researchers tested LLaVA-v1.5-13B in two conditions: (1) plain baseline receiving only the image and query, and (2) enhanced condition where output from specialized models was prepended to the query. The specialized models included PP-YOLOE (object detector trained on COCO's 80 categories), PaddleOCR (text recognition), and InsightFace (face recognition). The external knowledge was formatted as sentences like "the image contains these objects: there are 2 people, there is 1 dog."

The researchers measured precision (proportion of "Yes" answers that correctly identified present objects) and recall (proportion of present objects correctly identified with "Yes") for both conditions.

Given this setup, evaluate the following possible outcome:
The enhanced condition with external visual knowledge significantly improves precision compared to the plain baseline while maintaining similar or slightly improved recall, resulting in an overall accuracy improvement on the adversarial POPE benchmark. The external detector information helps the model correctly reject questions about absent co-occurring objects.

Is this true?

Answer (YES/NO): NO